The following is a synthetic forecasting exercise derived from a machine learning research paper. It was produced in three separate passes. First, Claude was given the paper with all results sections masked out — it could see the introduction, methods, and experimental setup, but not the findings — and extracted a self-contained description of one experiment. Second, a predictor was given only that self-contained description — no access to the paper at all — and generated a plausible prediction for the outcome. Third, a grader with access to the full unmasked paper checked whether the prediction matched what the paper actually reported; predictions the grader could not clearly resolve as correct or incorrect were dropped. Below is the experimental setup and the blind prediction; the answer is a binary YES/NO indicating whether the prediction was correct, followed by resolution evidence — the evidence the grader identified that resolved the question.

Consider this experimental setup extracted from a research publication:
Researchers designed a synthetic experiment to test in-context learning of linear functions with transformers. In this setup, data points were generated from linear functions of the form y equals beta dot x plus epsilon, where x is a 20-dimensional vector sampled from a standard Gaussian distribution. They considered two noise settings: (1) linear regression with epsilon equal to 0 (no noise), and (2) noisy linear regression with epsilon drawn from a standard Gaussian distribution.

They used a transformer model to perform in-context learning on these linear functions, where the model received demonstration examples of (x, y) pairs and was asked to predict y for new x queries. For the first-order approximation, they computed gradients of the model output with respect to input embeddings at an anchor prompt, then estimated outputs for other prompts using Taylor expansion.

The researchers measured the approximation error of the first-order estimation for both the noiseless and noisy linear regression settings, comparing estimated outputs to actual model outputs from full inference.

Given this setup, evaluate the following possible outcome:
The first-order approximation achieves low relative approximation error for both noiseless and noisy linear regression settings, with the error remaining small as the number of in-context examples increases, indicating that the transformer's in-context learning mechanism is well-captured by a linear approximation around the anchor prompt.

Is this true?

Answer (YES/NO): YES